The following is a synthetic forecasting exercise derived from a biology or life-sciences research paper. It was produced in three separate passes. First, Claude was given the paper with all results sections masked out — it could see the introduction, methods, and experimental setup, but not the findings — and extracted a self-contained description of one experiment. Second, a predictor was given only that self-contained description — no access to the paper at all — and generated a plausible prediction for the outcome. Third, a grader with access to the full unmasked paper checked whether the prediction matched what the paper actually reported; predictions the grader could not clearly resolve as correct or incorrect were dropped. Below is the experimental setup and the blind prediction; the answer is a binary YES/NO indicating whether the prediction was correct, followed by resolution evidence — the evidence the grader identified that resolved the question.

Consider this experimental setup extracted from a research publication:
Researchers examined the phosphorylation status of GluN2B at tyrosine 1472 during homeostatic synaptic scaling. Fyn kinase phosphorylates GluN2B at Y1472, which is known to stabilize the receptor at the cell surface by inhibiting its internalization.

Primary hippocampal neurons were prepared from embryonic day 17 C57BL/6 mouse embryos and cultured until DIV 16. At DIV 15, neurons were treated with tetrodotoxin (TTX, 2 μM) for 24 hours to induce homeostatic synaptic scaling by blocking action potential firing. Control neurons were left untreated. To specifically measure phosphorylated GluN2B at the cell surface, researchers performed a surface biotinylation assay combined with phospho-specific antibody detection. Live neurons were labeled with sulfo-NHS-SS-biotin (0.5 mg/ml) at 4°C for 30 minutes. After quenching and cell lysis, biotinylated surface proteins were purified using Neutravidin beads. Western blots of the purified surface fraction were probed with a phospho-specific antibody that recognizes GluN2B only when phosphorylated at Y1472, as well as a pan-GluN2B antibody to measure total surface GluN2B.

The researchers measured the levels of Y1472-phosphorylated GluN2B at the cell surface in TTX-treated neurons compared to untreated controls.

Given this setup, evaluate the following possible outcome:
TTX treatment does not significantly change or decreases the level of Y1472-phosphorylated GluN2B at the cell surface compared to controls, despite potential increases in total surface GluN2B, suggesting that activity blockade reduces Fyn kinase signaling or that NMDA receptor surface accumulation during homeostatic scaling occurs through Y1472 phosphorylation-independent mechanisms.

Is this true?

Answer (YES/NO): NO